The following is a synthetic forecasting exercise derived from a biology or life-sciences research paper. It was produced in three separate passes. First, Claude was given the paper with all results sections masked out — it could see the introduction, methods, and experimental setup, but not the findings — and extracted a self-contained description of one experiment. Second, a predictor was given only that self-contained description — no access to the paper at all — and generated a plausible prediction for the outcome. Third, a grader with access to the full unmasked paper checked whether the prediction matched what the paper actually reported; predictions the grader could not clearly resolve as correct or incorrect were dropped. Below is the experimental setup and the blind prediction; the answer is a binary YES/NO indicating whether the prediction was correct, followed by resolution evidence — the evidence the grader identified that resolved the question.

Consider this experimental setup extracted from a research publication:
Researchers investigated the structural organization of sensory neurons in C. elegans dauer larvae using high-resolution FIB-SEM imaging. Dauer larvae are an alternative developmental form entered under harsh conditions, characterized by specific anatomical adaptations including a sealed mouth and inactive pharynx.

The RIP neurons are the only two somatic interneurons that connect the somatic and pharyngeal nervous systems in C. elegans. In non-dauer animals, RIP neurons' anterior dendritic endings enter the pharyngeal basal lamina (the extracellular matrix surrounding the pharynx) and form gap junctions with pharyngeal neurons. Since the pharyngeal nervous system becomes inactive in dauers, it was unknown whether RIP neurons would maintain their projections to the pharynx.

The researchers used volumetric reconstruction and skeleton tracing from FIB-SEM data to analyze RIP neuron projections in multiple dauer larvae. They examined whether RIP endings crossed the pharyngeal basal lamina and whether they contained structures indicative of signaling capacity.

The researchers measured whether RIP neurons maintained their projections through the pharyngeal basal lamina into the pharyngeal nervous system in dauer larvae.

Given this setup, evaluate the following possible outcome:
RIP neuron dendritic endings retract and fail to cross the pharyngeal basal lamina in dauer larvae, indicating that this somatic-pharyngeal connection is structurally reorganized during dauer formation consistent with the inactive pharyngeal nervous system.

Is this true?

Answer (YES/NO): NO